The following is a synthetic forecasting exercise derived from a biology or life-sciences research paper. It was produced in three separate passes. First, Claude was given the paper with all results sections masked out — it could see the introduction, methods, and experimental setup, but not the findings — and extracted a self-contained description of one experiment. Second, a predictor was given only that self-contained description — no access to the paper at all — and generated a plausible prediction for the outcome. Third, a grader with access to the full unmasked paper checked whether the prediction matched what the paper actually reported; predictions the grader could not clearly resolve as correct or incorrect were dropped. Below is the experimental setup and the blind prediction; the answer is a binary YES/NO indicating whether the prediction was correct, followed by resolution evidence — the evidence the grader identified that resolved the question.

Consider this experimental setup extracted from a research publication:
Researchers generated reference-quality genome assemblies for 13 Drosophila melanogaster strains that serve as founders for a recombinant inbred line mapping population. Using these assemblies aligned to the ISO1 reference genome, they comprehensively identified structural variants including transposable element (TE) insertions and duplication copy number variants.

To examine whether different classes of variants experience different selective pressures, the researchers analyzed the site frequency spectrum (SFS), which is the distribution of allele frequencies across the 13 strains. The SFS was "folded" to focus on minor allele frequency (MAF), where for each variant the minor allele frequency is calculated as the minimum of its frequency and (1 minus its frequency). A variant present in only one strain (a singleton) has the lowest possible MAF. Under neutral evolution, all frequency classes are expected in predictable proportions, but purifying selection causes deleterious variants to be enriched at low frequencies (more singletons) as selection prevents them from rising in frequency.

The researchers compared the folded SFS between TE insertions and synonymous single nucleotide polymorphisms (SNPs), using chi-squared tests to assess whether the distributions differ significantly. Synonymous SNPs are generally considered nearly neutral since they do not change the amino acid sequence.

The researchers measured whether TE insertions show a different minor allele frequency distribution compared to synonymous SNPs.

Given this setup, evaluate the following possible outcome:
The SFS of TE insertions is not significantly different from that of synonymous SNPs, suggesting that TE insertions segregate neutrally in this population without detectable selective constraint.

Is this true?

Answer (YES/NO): NO